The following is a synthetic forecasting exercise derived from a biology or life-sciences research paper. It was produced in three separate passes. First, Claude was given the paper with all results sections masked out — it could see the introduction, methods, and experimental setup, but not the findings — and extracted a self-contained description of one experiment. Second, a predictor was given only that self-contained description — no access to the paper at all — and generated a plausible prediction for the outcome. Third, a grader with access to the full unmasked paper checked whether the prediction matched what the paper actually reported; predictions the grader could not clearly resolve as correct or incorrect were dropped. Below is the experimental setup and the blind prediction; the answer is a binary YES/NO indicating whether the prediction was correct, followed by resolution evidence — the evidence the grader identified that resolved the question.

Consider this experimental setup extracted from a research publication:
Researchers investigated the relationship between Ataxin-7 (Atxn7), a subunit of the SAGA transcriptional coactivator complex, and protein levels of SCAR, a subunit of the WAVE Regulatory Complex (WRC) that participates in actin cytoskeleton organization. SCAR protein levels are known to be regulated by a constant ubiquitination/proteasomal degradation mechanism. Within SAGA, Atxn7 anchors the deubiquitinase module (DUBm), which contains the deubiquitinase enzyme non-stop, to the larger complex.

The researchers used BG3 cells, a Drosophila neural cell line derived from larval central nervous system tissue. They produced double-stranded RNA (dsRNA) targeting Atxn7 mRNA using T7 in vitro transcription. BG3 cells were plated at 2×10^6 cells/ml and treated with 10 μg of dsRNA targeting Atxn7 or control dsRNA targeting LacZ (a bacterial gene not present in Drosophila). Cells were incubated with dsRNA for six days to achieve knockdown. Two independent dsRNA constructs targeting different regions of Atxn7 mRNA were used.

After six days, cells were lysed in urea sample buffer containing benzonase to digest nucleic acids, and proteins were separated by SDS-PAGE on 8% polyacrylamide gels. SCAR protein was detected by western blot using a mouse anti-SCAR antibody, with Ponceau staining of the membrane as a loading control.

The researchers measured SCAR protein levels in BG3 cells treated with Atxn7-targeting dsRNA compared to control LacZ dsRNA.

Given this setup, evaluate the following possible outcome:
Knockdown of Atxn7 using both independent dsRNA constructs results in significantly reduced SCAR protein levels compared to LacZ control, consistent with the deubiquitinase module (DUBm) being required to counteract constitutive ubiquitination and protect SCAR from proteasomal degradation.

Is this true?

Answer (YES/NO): NO